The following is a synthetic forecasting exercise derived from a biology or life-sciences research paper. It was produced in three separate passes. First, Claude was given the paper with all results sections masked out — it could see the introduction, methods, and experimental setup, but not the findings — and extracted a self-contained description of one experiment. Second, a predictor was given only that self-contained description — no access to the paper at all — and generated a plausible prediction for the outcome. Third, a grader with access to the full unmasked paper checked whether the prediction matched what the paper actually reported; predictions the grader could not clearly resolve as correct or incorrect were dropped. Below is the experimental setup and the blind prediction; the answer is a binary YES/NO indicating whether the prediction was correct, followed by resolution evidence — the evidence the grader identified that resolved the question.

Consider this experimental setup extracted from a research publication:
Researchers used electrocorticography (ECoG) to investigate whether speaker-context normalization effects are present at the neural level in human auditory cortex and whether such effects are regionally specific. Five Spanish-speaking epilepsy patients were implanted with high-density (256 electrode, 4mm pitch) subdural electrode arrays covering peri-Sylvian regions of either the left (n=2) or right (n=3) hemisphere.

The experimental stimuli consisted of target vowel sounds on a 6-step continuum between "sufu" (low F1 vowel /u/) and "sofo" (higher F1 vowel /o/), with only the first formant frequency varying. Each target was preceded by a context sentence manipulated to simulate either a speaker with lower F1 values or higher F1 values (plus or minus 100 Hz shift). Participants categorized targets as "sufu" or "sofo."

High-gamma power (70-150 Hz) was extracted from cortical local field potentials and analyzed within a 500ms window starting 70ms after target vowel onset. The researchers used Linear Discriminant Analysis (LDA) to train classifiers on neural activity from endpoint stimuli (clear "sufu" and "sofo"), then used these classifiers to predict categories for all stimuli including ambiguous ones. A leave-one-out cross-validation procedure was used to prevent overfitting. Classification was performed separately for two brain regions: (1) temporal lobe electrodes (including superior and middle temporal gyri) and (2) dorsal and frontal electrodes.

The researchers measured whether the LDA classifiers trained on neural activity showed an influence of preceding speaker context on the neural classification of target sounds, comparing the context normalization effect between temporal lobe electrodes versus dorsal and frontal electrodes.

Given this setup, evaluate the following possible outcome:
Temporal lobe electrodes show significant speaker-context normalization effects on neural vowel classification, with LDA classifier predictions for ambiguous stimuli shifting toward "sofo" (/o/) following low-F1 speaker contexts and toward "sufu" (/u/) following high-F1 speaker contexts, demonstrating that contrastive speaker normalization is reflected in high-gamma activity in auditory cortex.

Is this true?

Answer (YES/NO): YES